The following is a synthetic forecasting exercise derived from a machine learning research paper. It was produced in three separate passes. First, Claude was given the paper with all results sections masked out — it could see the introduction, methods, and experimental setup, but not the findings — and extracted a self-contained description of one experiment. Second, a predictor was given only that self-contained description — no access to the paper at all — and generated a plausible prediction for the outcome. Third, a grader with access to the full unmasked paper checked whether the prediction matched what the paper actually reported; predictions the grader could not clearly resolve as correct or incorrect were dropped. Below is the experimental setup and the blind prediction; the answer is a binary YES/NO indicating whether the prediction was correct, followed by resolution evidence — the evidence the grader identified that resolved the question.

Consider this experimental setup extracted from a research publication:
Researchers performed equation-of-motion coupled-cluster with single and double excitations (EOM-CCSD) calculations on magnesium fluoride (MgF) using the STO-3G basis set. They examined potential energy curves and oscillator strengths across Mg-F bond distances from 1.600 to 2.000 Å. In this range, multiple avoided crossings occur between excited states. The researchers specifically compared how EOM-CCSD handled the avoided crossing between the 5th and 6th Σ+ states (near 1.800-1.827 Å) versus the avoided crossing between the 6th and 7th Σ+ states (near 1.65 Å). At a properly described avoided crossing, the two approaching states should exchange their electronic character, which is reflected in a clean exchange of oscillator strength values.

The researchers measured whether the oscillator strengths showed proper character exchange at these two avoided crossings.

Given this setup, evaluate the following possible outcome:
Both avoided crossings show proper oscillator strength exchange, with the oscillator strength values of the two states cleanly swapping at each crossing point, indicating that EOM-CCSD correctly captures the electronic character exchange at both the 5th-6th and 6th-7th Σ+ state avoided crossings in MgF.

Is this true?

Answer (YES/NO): NO